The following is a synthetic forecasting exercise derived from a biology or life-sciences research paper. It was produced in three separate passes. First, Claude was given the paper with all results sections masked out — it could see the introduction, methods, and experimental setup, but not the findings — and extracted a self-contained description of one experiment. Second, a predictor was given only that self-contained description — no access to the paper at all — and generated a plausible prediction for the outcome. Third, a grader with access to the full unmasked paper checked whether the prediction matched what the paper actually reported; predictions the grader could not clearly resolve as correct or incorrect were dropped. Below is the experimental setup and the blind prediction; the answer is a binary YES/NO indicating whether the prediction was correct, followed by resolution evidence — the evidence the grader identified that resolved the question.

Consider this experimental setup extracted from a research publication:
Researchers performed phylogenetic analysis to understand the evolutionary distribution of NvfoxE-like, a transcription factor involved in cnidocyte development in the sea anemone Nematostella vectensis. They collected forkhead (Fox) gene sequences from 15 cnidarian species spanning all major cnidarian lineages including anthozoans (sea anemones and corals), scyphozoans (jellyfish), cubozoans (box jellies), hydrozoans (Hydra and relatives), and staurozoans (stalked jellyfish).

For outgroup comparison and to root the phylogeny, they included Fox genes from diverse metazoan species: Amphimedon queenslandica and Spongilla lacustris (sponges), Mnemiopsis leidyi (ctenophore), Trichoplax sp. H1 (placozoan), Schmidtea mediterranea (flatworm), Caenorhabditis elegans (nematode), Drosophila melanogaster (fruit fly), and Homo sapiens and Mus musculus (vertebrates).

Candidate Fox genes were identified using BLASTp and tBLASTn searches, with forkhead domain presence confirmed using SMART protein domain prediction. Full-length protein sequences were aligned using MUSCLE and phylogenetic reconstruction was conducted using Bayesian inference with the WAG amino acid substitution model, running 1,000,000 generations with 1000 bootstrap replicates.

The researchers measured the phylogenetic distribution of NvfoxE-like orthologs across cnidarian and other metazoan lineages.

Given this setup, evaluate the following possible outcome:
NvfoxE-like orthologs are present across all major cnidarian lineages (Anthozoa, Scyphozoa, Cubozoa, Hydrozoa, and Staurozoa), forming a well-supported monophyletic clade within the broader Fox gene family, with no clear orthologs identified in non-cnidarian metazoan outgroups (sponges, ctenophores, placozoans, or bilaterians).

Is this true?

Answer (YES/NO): NO